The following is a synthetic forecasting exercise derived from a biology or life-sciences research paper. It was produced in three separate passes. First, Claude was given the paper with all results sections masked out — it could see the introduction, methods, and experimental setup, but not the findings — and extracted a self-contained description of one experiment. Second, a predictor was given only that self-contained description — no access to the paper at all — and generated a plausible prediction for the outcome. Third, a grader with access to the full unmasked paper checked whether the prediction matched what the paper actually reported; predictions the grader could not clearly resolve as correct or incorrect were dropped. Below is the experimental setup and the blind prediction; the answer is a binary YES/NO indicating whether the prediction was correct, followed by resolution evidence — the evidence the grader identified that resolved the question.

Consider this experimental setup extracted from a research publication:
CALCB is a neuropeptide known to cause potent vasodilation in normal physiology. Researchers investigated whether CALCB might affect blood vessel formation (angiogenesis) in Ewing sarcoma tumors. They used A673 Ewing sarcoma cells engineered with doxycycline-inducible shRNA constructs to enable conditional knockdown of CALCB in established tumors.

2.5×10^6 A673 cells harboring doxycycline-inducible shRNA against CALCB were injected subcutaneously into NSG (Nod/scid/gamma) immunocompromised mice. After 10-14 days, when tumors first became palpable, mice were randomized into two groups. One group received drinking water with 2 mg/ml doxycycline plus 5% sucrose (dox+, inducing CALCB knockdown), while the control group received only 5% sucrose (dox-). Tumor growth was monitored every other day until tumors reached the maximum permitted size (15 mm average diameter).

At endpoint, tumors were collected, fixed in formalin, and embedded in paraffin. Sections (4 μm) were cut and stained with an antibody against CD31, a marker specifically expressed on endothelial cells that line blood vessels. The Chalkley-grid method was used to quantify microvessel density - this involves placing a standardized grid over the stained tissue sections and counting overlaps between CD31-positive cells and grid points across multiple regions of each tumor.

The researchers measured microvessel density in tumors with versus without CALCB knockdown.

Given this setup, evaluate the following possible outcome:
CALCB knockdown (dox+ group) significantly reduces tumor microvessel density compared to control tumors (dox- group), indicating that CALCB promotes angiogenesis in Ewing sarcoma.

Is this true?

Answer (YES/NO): NO